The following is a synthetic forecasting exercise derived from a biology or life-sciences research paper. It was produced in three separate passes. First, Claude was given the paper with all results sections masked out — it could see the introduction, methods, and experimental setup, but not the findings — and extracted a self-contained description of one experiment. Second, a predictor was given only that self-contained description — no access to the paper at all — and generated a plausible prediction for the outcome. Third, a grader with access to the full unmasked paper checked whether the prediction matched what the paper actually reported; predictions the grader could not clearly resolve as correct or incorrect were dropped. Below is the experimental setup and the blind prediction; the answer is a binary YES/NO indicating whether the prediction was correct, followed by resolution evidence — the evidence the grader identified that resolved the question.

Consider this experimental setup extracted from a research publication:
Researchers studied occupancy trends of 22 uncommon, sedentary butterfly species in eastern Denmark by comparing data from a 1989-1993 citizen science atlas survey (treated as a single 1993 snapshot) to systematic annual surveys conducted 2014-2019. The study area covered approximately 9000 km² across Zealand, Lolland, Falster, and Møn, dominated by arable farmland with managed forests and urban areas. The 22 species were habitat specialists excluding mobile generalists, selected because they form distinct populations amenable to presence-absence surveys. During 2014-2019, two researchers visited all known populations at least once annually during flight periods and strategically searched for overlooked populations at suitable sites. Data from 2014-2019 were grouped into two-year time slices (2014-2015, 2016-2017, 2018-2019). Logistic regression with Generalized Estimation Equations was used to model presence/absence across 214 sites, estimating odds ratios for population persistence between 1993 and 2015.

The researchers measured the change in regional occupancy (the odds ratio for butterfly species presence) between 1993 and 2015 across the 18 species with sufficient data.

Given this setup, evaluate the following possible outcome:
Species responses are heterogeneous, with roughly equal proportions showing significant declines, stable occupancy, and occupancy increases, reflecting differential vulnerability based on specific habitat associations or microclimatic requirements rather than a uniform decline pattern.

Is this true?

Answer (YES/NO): NO